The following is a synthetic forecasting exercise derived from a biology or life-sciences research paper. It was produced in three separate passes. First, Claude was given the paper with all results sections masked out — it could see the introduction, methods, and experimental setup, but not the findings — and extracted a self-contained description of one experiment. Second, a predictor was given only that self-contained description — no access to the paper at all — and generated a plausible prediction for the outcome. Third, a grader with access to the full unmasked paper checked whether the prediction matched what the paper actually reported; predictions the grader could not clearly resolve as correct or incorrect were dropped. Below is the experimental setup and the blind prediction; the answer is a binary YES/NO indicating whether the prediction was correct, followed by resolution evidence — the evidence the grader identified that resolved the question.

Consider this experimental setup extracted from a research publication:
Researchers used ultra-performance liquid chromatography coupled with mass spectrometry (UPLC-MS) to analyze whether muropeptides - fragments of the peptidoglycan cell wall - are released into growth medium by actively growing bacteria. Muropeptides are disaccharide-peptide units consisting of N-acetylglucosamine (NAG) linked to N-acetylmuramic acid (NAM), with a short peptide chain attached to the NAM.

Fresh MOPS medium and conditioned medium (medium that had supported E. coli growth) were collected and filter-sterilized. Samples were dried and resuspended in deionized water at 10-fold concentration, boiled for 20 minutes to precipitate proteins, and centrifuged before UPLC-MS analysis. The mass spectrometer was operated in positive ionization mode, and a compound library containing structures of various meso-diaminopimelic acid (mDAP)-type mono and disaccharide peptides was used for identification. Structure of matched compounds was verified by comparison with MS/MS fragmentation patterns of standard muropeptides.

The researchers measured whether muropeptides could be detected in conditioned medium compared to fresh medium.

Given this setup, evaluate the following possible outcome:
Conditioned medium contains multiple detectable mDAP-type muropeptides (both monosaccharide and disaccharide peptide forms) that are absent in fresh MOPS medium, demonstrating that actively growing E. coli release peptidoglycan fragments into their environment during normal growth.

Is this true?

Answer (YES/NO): NO